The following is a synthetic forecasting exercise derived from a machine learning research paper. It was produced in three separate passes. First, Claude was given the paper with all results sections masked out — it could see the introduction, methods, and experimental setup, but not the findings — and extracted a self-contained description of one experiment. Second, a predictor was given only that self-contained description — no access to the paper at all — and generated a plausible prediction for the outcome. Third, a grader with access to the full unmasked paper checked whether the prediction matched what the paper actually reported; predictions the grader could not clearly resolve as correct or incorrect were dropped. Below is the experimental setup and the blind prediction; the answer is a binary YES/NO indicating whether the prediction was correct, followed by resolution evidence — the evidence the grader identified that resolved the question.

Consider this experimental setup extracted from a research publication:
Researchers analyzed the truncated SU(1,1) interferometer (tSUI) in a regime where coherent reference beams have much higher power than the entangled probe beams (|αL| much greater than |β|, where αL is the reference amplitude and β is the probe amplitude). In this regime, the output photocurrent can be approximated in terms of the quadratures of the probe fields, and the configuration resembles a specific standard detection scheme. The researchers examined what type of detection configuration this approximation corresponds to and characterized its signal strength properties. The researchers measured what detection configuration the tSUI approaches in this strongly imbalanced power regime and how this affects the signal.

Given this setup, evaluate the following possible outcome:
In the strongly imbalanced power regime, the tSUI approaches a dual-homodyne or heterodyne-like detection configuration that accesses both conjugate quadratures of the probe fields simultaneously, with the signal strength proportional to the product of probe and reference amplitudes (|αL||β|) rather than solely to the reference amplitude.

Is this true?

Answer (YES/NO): NO